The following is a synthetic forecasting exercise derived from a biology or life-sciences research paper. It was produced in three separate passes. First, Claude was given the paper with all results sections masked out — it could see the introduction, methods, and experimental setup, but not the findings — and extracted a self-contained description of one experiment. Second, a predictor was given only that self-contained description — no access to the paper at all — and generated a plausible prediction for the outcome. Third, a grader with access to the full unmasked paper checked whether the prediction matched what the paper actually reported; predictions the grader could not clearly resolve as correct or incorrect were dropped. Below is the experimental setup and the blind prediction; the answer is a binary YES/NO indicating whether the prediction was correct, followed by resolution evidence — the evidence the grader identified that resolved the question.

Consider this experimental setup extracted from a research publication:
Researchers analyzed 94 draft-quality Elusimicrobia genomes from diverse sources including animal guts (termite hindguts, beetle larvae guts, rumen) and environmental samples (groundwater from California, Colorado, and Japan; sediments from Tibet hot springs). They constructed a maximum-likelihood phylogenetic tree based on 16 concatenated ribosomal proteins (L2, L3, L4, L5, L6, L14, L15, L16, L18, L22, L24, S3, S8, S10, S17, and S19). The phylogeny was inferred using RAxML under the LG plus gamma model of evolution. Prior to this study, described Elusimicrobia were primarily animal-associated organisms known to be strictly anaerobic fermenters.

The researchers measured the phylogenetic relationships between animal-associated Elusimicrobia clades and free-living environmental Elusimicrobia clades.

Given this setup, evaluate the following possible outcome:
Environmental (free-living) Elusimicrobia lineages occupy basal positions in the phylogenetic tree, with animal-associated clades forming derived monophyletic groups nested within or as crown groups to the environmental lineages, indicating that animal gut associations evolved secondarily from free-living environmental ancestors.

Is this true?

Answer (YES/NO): YES